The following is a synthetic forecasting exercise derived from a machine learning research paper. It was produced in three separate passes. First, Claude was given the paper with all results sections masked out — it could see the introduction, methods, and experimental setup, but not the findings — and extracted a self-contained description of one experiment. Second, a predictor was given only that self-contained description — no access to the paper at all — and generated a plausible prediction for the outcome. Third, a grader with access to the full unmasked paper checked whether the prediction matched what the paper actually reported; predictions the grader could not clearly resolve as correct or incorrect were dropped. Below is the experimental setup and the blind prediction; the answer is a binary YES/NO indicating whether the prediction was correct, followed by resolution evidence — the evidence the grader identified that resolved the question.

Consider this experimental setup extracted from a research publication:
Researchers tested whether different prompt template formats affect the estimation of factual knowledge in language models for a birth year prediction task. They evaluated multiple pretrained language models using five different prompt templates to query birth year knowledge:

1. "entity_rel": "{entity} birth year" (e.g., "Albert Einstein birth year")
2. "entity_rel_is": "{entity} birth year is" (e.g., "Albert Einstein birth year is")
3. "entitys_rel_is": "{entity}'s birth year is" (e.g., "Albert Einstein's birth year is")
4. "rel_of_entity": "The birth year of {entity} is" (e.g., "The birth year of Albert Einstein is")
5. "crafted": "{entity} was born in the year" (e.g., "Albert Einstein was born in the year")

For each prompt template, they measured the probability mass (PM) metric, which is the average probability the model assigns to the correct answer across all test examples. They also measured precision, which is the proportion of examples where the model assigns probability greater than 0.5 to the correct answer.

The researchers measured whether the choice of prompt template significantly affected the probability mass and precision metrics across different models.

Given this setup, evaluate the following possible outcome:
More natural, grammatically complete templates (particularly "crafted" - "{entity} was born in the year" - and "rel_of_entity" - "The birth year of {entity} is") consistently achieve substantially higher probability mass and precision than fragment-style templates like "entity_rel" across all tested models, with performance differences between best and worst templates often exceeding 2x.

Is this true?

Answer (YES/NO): NO